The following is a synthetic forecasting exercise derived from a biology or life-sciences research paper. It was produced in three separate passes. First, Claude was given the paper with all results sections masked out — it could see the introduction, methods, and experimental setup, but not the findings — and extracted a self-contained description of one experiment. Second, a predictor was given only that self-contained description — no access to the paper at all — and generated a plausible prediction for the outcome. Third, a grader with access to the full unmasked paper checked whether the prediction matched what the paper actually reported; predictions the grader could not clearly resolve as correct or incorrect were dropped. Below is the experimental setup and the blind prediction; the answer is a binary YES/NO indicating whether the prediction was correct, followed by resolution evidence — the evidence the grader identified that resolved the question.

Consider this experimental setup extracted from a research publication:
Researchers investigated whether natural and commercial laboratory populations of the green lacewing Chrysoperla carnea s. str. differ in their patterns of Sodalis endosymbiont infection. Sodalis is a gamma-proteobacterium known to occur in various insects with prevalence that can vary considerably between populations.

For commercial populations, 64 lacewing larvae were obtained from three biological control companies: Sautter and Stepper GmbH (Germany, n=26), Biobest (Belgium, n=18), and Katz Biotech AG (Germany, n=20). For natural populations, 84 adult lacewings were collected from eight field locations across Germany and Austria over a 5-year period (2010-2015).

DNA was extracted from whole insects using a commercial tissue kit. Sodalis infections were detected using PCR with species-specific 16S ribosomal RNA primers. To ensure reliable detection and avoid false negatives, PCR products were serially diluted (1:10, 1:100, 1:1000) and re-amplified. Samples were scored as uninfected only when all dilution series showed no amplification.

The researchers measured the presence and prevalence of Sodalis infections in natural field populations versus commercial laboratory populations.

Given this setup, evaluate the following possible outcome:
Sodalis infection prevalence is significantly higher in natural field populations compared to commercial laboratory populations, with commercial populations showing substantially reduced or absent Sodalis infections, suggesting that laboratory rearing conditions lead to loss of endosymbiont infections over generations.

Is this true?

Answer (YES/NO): NO